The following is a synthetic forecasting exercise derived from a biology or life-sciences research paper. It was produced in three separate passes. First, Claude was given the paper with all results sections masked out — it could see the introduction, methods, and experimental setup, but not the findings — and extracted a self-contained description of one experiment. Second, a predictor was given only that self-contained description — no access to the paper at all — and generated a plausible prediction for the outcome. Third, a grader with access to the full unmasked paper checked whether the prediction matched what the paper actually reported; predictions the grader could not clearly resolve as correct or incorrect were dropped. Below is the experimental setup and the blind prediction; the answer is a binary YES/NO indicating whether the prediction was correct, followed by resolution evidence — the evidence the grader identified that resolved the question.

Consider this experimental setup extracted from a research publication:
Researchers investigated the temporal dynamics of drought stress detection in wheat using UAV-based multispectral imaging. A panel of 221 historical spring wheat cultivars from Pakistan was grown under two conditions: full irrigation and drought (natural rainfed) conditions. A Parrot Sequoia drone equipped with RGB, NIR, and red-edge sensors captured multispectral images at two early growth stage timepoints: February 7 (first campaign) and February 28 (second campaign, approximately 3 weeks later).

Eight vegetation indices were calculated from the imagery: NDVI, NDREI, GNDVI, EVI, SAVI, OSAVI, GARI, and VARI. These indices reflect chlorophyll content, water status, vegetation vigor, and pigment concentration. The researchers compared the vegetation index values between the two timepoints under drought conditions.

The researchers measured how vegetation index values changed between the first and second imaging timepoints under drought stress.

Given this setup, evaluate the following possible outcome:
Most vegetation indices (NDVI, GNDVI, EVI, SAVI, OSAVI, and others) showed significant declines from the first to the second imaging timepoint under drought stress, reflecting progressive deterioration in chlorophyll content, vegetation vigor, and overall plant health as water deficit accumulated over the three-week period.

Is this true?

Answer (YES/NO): YES